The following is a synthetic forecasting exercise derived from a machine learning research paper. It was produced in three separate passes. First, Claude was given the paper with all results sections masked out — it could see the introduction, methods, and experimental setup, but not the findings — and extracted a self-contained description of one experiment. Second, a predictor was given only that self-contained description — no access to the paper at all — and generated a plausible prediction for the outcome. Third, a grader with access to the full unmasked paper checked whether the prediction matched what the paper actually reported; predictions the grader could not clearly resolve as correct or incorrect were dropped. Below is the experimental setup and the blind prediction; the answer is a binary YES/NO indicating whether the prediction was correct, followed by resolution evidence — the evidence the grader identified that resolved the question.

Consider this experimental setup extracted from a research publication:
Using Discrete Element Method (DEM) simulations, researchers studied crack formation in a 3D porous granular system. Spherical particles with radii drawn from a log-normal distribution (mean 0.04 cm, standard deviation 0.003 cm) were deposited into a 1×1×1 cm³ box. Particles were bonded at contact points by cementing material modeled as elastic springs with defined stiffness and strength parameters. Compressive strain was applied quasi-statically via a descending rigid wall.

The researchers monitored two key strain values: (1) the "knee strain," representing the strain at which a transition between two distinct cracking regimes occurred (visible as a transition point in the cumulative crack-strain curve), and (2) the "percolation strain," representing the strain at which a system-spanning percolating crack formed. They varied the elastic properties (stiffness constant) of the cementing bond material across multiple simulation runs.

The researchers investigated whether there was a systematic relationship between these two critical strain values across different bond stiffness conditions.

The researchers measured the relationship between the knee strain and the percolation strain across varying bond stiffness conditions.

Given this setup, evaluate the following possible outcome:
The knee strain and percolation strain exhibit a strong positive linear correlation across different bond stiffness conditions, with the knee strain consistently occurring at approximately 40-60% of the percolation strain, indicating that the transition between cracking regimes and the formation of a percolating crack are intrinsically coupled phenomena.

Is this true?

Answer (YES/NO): NO